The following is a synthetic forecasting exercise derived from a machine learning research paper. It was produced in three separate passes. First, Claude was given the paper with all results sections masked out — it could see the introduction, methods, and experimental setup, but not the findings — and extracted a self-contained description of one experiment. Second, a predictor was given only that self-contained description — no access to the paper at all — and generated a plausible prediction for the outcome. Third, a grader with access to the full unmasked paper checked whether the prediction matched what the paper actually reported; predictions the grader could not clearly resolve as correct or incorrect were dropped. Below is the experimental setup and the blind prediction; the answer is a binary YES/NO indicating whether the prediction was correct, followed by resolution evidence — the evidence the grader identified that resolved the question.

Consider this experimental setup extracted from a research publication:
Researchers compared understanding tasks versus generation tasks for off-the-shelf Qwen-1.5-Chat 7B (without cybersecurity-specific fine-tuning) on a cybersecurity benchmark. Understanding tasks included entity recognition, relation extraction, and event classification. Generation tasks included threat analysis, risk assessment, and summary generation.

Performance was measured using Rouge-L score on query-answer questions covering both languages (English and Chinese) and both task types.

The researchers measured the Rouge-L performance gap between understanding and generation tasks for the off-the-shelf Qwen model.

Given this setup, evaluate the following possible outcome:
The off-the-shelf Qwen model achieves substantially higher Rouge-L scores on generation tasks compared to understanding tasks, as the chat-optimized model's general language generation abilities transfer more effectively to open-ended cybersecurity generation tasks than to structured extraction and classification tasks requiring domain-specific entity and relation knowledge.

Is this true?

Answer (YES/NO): NO